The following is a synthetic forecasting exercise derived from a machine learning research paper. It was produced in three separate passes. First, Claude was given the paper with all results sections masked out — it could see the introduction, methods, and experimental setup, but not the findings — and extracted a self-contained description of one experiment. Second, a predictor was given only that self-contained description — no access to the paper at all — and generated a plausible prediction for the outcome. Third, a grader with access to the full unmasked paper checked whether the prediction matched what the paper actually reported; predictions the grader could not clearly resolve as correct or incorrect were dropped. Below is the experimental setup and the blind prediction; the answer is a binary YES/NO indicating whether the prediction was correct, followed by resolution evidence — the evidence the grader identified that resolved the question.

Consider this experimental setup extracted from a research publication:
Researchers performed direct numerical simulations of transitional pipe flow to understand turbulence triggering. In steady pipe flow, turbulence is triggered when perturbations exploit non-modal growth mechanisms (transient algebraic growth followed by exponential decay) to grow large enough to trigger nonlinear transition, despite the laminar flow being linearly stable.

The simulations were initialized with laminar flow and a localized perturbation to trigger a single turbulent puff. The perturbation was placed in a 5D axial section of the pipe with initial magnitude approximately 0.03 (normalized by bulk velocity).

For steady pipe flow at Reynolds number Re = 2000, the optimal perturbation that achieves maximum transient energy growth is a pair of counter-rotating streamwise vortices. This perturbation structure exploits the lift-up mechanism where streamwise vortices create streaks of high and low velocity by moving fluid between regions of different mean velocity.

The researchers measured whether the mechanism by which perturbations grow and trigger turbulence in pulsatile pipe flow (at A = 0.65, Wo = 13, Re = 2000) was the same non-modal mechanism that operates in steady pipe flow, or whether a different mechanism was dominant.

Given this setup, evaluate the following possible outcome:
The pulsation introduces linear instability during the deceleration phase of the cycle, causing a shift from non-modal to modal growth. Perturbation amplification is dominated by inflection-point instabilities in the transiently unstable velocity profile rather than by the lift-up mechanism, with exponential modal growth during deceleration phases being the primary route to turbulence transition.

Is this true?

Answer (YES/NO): YES